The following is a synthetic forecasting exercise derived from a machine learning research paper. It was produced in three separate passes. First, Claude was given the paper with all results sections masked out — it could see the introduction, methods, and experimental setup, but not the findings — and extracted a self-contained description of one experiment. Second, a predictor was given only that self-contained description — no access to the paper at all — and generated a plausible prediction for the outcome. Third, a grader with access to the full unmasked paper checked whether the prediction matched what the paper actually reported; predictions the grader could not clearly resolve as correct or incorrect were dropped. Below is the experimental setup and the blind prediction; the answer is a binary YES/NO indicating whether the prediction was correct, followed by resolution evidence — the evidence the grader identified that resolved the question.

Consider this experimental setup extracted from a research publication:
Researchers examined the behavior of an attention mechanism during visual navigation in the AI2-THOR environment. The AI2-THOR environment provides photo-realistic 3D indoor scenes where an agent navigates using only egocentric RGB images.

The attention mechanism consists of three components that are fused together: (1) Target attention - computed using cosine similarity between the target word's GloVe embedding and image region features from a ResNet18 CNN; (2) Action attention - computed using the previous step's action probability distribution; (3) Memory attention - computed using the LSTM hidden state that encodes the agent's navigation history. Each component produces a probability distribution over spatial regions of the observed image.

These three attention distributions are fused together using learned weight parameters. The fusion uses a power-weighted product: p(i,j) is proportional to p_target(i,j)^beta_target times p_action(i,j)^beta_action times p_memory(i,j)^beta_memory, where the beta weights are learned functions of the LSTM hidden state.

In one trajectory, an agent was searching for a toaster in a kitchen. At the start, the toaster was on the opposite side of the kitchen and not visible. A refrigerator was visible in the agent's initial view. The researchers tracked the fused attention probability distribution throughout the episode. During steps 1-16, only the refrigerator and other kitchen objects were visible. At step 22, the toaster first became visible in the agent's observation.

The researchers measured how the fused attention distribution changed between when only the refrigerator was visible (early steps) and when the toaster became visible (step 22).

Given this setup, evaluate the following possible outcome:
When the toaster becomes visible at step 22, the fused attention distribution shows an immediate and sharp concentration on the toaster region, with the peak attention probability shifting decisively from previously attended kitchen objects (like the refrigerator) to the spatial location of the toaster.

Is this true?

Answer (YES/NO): YES